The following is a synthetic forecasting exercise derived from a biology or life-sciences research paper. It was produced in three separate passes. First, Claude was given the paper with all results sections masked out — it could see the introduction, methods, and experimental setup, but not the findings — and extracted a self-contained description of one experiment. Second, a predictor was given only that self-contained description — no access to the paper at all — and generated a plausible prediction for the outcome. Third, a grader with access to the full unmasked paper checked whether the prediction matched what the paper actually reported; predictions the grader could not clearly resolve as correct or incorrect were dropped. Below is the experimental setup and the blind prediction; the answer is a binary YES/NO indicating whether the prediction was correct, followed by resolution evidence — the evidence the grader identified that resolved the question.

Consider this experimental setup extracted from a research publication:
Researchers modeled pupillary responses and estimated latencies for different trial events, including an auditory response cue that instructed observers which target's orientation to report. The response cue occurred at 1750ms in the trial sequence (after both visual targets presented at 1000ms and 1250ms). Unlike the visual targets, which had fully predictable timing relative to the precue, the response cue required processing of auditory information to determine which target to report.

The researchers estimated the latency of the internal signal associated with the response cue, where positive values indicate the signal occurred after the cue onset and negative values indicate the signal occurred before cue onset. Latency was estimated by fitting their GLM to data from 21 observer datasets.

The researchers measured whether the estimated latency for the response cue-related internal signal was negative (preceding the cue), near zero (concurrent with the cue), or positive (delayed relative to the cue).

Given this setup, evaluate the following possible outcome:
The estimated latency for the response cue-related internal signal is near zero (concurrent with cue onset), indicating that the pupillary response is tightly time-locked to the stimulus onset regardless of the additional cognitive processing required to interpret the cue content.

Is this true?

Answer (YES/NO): NO